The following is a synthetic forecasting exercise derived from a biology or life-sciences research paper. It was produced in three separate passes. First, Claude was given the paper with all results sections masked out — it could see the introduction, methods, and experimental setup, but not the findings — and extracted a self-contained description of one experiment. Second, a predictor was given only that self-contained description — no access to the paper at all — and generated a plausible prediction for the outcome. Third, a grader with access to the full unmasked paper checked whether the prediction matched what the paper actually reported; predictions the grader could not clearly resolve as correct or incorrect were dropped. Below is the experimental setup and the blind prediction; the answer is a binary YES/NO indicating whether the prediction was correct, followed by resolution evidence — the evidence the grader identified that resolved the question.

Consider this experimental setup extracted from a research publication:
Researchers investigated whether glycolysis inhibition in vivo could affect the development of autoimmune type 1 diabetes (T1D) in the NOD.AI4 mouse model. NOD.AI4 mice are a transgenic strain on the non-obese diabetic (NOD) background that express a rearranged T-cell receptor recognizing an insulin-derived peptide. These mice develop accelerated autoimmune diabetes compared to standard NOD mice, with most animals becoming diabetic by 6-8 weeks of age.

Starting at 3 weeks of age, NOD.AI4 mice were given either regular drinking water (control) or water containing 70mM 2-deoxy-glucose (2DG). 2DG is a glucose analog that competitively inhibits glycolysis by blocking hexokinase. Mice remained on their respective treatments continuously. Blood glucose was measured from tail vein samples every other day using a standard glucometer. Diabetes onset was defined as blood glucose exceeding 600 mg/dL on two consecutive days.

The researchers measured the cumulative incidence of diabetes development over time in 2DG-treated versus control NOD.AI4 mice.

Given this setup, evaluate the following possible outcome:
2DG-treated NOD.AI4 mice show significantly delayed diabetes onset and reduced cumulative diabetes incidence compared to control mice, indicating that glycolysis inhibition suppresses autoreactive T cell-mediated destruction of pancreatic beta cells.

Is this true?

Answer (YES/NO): NO